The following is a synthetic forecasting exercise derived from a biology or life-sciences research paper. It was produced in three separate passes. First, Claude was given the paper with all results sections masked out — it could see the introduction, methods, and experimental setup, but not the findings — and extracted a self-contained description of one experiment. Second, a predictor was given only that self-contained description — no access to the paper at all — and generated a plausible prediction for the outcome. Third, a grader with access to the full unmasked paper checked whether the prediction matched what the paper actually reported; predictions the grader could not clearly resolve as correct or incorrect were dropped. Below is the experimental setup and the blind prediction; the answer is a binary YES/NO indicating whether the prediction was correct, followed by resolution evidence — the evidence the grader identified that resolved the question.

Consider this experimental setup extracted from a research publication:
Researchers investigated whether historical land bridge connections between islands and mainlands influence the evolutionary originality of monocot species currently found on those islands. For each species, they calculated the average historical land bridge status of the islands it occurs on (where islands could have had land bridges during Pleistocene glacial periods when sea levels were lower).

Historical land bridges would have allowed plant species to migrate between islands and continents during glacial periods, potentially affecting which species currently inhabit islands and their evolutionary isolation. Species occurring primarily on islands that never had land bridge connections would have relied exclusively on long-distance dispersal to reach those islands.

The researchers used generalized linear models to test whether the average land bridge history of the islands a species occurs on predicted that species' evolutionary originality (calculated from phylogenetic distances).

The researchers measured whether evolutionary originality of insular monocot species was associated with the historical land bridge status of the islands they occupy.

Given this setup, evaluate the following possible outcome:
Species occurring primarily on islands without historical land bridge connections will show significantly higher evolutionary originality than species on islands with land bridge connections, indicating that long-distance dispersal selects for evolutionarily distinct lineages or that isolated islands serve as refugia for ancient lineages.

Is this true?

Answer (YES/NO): NO